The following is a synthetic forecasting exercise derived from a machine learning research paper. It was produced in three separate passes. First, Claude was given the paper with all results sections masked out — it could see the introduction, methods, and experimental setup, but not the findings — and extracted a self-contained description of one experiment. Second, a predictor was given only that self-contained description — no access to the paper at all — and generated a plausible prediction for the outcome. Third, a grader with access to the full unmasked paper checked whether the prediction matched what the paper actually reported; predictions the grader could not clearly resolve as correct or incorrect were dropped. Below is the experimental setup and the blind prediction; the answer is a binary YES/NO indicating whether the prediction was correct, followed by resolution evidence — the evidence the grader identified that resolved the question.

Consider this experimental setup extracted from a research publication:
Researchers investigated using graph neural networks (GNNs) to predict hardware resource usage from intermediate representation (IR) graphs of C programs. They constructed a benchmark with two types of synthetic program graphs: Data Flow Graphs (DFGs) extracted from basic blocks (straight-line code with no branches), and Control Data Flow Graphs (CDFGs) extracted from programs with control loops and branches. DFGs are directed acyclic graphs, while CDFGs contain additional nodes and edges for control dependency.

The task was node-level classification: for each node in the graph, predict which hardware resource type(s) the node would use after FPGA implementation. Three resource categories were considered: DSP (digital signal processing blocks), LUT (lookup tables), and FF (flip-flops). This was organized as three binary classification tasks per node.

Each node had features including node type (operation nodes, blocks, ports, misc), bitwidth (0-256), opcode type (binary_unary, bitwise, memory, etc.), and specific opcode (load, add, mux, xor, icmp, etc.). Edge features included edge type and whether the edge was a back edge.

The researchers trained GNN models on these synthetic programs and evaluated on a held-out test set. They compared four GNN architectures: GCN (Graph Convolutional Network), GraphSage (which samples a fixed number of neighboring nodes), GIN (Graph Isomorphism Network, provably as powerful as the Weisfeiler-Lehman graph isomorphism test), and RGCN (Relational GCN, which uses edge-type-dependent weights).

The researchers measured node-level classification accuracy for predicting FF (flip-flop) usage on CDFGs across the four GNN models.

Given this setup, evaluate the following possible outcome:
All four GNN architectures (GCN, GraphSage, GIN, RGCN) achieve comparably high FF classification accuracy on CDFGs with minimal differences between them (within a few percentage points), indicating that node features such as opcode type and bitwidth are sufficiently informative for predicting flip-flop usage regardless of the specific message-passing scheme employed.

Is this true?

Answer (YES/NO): NO